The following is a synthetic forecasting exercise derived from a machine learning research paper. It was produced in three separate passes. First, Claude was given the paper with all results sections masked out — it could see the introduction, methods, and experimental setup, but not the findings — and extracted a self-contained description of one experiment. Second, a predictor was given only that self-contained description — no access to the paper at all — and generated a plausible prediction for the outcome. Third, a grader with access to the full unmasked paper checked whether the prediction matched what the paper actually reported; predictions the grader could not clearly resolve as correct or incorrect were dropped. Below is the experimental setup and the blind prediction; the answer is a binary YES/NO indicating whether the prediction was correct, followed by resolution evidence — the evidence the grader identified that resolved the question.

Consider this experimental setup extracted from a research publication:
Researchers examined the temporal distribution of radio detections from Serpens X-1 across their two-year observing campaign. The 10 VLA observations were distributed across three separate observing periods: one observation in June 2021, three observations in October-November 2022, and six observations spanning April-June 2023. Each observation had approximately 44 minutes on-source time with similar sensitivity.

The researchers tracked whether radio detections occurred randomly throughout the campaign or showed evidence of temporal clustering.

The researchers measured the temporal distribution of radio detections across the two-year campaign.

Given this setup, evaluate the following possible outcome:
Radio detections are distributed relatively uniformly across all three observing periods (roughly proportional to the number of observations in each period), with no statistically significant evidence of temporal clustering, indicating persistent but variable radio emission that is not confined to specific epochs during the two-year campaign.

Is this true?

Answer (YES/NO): NO